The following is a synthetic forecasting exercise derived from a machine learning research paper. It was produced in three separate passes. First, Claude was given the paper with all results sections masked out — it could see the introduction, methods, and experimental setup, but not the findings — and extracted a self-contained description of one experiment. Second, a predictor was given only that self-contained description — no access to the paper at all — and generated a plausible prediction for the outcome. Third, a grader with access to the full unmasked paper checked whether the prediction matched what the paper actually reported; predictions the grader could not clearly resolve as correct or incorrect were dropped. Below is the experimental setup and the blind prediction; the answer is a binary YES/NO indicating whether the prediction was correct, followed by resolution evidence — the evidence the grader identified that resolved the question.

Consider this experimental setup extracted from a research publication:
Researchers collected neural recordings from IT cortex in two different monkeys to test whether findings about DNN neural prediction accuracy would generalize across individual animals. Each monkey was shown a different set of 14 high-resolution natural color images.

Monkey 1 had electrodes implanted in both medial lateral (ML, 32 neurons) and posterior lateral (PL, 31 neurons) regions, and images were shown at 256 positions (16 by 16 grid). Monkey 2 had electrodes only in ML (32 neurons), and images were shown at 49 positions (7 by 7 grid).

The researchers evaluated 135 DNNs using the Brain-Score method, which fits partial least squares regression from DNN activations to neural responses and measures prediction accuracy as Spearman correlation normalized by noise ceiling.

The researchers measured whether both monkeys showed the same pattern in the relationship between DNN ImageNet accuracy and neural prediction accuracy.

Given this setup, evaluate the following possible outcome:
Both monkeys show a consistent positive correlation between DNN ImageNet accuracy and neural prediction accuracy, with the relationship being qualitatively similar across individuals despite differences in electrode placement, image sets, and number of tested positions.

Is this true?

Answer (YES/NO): NO